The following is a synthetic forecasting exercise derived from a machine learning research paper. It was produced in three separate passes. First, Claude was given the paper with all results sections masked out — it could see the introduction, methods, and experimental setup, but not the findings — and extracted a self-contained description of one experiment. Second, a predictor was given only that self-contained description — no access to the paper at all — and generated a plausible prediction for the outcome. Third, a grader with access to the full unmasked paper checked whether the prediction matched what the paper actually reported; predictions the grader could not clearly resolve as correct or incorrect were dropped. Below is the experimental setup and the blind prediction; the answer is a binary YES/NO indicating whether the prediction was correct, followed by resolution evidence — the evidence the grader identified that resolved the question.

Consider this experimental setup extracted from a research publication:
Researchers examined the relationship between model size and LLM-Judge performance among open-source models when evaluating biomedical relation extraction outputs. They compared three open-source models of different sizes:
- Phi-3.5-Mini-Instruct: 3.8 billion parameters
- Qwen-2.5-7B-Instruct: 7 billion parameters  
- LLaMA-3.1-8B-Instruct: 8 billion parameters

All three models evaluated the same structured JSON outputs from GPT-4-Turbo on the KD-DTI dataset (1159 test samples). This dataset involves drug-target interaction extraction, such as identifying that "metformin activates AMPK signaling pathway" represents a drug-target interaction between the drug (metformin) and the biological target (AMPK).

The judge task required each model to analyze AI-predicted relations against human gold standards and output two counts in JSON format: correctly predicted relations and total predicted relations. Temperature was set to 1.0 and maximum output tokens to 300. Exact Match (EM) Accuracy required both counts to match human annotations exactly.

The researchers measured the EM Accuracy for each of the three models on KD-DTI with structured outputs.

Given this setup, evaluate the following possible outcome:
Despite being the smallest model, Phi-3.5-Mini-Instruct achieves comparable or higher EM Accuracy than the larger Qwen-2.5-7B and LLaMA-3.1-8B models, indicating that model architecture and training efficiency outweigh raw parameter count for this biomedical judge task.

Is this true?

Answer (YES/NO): NO